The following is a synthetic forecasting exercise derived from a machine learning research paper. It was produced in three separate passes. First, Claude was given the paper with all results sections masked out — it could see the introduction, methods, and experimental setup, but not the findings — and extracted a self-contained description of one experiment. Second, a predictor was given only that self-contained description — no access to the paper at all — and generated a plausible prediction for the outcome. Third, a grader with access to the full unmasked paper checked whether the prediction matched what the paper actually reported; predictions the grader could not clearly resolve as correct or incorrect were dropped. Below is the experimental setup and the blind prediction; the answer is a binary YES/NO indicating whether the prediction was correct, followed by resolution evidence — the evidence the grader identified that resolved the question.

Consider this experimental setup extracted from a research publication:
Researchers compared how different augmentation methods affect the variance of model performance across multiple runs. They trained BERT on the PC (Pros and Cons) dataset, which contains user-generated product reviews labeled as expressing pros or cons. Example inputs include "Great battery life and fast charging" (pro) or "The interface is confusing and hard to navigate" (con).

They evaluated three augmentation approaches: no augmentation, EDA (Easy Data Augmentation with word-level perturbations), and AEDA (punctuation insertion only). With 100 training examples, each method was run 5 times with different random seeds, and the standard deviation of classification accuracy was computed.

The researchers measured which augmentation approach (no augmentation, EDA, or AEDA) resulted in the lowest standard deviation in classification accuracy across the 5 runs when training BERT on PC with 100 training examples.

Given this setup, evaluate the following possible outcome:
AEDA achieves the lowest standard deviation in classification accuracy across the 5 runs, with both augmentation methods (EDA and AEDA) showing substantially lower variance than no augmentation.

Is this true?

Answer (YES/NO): NO